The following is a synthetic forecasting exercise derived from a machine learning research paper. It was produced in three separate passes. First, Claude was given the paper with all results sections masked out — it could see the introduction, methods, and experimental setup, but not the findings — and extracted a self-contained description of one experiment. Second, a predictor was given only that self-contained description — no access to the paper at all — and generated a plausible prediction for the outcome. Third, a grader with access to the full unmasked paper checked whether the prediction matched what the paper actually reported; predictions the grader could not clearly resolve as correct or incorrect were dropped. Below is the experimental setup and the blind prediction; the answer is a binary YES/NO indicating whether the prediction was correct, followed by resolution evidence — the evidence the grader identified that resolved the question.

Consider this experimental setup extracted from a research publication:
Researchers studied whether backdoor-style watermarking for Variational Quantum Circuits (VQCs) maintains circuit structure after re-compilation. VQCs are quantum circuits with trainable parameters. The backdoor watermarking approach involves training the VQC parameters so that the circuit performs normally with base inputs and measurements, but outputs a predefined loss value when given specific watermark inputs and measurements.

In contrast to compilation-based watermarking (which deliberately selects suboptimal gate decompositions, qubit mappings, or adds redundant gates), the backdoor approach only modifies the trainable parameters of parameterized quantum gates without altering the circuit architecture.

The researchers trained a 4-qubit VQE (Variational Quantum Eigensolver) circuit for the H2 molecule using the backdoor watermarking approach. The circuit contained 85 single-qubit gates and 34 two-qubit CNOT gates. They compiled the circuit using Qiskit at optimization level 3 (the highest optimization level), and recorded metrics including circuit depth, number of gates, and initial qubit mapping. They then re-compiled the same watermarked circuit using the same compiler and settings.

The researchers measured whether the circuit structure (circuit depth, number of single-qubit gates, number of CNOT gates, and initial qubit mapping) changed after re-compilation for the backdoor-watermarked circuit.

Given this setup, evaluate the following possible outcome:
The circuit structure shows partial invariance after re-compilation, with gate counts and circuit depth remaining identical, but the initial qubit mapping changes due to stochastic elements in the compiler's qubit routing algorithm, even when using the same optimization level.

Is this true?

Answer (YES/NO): NO